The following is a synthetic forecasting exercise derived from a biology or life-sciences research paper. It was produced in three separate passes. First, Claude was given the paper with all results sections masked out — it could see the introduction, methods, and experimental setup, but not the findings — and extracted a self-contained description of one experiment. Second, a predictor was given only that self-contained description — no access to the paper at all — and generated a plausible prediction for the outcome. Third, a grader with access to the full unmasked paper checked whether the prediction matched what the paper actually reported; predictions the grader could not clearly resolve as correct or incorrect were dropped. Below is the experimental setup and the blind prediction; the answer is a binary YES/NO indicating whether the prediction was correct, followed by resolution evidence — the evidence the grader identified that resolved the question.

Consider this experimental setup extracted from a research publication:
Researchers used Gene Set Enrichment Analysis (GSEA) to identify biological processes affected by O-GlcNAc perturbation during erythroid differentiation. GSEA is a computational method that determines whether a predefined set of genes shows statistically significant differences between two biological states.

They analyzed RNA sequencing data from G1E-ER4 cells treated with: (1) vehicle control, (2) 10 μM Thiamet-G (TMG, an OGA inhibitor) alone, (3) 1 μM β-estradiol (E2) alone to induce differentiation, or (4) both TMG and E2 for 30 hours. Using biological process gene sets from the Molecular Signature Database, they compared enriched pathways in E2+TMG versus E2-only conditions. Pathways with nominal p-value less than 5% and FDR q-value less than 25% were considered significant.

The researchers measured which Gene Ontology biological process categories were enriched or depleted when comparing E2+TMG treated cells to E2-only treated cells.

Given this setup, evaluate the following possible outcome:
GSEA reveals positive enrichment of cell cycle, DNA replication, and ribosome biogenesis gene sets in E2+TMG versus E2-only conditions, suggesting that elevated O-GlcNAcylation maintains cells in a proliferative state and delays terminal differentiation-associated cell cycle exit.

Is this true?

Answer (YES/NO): NO